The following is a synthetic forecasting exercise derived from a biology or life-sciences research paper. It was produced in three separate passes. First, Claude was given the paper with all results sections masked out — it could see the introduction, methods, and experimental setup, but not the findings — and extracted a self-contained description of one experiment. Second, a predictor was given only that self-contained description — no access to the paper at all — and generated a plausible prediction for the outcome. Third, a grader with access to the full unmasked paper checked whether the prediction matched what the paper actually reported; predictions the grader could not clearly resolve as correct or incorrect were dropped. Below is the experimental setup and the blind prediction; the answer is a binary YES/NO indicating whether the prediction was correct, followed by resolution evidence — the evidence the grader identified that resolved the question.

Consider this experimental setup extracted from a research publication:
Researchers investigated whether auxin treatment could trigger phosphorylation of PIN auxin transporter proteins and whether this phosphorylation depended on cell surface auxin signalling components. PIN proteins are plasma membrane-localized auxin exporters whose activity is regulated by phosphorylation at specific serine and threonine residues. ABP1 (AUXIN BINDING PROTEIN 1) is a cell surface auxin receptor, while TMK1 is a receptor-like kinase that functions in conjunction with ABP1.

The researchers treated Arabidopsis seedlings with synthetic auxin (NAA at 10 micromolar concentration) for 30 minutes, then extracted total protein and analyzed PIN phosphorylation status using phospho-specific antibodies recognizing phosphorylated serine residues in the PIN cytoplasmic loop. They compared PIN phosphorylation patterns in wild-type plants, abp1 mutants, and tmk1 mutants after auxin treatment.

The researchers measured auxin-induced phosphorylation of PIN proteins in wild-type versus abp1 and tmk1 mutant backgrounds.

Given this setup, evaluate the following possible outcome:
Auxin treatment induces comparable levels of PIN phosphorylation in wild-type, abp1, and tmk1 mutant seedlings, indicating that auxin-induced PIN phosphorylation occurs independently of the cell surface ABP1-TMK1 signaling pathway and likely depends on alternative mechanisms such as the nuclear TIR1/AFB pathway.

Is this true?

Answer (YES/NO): NO